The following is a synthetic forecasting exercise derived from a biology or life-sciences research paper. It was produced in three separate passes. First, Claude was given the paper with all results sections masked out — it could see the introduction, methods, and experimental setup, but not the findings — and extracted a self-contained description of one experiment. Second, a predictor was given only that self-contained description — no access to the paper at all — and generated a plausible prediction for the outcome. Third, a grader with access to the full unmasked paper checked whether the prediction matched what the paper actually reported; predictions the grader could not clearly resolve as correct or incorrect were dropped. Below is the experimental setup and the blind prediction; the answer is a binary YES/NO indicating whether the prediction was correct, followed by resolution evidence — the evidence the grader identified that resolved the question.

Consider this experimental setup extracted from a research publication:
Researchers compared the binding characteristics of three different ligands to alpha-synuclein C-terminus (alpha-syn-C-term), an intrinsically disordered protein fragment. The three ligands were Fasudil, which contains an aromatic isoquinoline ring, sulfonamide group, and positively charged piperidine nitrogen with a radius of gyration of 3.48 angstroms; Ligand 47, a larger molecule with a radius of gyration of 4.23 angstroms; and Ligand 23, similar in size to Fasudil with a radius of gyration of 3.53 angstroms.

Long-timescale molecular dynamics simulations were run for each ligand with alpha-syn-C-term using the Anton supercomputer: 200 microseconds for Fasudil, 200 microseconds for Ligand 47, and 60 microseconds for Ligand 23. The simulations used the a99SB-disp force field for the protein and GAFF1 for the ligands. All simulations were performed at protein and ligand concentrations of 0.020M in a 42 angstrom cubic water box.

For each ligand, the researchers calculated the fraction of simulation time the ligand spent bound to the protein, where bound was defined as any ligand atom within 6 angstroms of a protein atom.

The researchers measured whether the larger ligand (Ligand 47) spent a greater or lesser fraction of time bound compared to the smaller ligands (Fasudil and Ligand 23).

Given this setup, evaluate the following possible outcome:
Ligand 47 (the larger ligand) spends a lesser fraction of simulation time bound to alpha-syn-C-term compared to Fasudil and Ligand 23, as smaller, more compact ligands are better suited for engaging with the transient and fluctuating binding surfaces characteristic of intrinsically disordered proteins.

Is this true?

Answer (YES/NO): NO